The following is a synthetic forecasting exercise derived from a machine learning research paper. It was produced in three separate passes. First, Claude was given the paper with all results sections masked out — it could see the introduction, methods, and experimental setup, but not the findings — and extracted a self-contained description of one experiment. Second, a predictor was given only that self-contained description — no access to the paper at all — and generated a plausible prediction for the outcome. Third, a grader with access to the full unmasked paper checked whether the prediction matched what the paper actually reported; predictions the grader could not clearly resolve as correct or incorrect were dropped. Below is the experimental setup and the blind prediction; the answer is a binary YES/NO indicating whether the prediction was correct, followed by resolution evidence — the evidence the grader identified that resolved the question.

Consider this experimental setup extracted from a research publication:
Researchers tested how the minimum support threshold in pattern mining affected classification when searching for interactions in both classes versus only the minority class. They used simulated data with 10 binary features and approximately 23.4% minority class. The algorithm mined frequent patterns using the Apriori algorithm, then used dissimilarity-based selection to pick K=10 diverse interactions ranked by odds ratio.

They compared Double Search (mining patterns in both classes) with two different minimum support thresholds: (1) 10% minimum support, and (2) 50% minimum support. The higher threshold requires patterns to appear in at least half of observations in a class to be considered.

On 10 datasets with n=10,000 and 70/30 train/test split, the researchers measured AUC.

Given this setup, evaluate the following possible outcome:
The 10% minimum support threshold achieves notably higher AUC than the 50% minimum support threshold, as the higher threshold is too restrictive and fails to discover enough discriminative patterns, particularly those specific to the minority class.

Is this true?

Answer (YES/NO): YES